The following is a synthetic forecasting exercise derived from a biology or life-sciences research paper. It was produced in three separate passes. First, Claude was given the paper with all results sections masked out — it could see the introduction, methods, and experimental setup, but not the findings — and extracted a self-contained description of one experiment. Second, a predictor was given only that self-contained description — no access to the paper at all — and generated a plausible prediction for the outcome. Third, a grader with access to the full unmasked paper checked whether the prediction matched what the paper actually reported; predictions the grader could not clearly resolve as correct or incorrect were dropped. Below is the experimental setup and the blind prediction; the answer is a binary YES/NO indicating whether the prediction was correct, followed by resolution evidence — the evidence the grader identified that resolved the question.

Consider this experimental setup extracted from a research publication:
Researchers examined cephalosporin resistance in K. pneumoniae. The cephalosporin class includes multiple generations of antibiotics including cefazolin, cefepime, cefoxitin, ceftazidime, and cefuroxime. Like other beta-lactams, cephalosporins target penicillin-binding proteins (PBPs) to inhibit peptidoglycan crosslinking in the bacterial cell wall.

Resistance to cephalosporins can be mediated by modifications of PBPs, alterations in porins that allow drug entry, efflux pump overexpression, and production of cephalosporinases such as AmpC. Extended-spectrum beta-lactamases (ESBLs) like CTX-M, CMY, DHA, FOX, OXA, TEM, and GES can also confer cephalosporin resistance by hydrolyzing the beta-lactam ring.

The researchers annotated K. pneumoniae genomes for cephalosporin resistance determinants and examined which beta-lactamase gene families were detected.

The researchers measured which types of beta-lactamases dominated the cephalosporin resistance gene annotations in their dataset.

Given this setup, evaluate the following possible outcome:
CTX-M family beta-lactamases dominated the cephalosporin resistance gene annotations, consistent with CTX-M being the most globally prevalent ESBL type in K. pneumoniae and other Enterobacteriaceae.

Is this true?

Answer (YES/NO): NO